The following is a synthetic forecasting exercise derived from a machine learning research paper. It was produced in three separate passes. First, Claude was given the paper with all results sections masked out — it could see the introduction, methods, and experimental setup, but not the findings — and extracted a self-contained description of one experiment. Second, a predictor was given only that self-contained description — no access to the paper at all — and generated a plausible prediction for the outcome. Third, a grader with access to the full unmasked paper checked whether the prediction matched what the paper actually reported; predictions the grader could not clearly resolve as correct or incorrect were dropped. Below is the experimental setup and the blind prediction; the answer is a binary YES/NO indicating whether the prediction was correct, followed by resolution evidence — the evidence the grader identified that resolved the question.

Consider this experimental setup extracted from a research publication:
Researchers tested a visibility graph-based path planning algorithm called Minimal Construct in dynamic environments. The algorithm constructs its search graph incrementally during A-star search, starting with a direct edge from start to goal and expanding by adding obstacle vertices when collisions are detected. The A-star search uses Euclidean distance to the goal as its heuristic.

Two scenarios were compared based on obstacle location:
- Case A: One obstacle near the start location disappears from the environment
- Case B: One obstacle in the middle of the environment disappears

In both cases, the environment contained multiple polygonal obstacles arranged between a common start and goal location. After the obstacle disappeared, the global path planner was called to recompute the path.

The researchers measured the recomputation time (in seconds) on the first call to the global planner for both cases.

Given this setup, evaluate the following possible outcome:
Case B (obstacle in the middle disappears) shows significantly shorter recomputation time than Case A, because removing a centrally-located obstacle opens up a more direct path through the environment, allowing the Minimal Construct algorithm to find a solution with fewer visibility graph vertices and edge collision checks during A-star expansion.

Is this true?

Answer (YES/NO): NO